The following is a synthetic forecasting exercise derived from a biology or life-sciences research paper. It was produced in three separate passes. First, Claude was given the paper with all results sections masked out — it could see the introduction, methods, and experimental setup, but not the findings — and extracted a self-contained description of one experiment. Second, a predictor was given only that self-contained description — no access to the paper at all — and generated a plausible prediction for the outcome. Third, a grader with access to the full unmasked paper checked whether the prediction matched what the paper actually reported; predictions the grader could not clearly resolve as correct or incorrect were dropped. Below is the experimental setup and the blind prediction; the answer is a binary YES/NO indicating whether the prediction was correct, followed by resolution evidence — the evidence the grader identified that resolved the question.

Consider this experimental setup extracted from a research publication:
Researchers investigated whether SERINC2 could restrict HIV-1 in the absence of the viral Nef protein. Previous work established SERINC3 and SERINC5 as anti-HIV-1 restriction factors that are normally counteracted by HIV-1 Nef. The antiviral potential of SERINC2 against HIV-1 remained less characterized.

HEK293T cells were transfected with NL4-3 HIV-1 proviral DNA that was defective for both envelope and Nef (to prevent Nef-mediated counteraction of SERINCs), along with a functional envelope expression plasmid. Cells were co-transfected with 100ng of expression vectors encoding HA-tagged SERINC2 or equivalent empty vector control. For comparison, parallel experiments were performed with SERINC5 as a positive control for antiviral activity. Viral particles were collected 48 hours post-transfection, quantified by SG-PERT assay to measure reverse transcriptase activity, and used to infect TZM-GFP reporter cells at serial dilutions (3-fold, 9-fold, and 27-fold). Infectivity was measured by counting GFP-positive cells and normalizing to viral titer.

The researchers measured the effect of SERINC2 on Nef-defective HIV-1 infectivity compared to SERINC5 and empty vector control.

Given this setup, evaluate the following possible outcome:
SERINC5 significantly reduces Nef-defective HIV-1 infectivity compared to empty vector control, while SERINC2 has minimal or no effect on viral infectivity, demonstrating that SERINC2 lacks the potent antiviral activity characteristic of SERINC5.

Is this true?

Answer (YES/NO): YES